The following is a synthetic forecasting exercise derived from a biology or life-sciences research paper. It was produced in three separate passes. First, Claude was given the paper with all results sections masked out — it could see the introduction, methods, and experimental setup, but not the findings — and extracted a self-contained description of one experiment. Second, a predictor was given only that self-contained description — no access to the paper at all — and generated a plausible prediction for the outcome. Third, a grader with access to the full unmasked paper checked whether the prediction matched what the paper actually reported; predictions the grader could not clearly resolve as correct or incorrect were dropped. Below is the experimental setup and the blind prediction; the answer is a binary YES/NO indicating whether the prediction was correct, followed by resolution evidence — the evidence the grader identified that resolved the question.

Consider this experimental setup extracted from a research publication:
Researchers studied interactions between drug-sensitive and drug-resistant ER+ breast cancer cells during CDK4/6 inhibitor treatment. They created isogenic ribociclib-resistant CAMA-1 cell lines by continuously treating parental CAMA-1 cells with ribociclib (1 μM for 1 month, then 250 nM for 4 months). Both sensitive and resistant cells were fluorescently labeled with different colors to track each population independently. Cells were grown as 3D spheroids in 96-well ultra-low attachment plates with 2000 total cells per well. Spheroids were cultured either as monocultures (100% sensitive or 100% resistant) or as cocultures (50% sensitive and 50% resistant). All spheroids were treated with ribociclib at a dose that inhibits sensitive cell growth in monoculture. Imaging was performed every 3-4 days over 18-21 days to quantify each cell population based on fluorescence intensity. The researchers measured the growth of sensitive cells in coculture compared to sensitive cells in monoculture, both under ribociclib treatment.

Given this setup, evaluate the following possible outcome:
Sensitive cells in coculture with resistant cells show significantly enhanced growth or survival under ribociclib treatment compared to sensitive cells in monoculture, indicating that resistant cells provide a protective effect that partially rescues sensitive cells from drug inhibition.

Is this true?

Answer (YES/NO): YES